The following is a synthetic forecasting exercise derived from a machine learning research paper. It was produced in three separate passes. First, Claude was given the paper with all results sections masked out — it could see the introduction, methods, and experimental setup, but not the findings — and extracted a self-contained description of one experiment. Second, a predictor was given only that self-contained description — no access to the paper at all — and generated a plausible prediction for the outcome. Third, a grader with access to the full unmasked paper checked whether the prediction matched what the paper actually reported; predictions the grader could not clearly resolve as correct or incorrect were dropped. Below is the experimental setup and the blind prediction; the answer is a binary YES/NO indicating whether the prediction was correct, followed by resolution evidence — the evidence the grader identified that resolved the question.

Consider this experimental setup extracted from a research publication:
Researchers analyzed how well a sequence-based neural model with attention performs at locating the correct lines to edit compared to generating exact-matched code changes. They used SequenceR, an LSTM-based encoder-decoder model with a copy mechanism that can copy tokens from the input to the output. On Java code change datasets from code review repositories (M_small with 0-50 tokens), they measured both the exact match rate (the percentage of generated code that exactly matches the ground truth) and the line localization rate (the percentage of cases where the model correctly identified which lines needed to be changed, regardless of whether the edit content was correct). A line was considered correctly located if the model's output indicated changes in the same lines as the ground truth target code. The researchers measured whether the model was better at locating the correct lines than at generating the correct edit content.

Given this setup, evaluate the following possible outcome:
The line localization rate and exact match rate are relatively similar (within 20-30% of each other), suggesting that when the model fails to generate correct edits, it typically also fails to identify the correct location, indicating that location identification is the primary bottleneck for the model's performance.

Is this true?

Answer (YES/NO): NO